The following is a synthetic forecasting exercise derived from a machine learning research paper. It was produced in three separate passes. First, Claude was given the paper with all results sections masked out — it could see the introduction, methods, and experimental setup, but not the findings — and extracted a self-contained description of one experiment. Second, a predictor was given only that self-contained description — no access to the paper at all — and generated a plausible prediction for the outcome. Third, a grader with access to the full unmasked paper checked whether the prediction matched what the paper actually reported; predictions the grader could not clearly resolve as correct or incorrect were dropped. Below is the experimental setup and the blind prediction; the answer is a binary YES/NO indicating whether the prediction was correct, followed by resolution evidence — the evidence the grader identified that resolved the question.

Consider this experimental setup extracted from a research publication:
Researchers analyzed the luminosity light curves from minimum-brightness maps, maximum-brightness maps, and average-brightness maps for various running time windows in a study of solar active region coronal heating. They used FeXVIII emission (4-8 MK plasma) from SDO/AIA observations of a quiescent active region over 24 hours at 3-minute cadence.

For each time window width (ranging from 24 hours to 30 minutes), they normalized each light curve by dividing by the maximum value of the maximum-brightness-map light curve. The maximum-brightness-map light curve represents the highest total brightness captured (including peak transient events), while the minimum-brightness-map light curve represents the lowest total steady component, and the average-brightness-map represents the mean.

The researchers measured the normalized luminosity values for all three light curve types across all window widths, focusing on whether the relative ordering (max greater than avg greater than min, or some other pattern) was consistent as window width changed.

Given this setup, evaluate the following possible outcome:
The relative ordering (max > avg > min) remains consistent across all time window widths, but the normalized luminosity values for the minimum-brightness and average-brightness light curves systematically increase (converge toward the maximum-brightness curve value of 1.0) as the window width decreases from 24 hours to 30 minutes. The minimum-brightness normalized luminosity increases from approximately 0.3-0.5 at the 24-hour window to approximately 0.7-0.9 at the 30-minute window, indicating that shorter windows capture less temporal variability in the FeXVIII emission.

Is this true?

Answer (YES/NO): NO